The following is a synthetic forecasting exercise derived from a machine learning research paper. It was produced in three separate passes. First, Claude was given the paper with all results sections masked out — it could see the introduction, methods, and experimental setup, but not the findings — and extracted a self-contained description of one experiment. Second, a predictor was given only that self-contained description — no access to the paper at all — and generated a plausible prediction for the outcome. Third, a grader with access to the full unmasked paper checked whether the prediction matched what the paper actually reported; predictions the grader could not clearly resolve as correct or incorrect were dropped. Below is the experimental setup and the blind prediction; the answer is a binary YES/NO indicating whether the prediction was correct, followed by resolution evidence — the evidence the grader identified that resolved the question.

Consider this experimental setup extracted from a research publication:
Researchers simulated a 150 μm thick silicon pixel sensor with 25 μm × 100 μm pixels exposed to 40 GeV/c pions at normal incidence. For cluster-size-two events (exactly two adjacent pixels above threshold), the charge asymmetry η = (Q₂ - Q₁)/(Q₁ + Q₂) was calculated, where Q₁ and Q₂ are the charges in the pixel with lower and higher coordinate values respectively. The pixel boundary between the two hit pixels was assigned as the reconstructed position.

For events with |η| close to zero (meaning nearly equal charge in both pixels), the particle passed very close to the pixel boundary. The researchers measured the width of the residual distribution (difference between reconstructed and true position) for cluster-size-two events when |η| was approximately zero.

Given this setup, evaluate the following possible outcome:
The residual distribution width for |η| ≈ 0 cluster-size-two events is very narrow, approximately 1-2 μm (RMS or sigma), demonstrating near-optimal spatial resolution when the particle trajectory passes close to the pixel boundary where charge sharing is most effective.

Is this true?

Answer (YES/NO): NO